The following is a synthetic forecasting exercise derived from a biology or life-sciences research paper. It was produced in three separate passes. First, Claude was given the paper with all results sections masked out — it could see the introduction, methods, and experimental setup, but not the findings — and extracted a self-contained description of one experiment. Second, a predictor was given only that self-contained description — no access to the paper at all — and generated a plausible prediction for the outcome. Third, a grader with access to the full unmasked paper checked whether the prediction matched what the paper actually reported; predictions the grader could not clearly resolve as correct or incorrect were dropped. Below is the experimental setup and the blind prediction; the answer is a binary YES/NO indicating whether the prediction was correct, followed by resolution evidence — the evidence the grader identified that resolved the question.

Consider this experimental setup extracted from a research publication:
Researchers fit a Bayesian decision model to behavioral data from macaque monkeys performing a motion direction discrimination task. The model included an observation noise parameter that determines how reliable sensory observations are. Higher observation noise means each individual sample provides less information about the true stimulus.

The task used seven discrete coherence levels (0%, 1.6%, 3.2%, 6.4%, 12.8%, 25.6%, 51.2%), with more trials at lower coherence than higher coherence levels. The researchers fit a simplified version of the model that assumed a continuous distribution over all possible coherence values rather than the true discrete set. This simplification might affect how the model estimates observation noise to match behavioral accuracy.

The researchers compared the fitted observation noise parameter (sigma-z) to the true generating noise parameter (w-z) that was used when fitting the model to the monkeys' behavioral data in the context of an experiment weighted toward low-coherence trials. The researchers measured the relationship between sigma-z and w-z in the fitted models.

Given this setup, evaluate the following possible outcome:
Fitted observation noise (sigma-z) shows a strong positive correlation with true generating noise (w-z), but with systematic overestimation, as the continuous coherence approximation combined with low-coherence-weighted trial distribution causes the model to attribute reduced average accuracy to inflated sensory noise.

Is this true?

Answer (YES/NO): NO